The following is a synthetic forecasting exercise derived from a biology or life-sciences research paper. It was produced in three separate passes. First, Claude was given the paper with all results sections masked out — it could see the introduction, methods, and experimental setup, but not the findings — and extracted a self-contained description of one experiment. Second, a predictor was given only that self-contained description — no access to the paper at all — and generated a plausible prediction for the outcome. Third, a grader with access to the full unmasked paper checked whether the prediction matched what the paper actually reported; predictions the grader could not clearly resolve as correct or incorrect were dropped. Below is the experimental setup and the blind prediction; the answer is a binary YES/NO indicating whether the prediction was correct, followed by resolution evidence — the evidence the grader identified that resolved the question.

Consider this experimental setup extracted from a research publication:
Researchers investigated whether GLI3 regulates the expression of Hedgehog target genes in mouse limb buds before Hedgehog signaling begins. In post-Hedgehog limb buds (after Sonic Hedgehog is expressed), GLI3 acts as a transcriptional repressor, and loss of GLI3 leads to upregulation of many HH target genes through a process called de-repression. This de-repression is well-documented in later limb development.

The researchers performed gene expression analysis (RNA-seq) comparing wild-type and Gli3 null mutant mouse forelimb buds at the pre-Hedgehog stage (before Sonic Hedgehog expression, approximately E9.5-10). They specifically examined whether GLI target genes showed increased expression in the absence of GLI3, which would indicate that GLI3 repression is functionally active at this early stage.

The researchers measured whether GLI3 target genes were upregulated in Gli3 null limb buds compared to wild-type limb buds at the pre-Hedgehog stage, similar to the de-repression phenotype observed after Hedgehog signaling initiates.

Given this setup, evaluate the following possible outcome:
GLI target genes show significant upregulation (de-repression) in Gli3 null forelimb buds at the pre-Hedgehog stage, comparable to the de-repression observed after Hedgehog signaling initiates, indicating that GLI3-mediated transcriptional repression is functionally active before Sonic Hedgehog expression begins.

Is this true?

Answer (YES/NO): NO